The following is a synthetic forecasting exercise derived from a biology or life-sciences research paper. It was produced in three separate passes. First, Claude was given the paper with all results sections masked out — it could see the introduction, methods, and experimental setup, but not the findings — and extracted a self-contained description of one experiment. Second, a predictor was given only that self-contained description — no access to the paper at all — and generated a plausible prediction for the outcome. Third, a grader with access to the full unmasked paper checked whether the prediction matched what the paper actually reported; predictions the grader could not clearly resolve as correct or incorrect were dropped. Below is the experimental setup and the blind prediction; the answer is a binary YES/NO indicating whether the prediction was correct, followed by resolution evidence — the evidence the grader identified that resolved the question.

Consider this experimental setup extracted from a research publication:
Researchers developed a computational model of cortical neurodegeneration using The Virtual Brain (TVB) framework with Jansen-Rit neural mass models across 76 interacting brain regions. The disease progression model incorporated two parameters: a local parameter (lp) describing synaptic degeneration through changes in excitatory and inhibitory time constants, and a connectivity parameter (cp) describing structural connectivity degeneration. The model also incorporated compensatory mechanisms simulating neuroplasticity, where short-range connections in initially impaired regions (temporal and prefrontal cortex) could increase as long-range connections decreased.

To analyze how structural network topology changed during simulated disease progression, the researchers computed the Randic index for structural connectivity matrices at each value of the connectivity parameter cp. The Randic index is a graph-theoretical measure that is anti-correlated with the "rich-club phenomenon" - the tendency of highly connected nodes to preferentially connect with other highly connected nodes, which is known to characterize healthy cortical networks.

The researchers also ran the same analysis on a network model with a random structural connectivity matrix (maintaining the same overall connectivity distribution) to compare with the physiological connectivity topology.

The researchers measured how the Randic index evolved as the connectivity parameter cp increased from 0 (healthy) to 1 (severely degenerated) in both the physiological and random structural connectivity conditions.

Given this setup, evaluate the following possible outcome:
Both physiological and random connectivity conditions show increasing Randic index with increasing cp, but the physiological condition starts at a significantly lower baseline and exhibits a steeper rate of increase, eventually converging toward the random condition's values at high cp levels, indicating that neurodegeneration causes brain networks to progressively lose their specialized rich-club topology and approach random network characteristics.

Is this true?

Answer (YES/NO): NO